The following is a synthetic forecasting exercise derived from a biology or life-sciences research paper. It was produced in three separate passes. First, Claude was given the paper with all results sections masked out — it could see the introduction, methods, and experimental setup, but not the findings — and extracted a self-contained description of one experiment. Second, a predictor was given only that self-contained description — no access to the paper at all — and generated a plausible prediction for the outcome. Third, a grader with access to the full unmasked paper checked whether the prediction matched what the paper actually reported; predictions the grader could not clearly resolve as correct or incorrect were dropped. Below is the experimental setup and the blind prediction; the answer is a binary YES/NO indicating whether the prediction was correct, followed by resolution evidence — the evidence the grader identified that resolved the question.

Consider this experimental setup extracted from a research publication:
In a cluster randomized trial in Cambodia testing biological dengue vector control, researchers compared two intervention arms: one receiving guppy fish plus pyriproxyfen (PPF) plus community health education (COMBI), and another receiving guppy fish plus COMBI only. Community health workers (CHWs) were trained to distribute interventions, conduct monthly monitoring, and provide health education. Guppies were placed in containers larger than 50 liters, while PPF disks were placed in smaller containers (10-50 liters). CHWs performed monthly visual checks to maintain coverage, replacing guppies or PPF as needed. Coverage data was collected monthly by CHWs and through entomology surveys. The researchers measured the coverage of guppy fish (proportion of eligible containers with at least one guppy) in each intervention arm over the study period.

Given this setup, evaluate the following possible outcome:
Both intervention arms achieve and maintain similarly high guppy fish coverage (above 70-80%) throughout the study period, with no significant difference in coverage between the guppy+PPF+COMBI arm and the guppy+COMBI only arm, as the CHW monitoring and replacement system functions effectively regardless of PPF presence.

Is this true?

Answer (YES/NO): NO